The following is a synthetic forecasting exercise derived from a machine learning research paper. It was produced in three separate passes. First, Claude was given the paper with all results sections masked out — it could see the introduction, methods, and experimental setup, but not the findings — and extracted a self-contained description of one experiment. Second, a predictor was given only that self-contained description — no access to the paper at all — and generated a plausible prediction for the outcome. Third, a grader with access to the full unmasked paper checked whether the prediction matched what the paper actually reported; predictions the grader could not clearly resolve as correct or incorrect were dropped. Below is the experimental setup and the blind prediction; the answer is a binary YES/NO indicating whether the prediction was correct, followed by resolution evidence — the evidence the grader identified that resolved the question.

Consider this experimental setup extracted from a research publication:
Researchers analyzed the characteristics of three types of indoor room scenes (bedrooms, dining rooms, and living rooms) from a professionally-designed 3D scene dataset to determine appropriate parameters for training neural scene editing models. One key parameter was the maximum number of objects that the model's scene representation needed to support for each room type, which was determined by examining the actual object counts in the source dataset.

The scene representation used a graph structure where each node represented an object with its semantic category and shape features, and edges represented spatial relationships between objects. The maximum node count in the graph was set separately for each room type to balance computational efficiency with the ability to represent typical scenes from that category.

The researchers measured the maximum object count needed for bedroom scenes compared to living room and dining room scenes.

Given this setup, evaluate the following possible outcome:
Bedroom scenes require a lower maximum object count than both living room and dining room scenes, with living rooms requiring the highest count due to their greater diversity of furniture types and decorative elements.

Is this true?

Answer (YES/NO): NO